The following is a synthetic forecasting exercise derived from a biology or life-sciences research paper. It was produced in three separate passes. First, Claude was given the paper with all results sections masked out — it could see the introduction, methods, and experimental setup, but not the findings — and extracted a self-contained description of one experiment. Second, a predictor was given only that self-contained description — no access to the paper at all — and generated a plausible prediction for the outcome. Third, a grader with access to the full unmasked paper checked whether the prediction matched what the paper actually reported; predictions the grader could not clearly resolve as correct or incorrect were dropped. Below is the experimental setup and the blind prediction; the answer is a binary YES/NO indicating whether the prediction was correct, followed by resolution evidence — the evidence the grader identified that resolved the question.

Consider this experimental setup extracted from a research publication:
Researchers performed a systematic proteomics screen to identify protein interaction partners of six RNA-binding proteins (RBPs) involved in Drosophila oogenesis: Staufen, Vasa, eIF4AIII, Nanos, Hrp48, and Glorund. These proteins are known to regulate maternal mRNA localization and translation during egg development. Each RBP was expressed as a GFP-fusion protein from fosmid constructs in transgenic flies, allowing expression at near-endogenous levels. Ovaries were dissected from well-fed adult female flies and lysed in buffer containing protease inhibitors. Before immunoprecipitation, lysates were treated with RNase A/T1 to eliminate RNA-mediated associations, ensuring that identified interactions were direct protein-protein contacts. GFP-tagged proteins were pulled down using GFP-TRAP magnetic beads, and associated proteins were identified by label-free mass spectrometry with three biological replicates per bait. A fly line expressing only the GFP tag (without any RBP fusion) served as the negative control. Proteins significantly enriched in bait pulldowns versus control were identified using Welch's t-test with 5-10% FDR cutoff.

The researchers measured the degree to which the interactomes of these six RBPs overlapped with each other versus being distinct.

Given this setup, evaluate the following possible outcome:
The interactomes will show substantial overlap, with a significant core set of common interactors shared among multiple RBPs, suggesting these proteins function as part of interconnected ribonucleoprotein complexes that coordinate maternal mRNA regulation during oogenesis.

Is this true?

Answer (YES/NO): NO